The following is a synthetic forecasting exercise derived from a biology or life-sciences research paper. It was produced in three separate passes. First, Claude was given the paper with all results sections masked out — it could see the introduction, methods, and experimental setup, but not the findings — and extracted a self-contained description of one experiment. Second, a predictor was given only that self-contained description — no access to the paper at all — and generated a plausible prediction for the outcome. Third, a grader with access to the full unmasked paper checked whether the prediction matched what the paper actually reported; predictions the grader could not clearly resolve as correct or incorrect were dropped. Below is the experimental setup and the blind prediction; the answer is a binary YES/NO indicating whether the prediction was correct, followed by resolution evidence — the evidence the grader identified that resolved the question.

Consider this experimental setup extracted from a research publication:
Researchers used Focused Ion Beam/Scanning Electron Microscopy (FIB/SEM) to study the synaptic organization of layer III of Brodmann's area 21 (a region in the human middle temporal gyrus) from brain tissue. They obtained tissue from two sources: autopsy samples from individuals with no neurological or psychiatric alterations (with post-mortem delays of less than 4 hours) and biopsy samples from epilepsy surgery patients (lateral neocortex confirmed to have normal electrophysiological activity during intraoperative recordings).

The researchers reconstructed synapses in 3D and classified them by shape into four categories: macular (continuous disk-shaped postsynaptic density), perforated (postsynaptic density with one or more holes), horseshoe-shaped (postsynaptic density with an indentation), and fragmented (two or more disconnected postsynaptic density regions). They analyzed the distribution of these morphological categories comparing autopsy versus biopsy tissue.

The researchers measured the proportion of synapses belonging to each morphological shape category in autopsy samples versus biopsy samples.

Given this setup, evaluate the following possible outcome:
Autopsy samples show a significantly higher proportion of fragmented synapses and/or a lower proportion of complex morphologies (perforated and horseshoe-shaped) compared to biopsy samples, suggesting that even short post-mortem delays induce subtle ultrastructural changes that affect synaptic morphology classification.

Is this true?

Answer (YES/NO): NO